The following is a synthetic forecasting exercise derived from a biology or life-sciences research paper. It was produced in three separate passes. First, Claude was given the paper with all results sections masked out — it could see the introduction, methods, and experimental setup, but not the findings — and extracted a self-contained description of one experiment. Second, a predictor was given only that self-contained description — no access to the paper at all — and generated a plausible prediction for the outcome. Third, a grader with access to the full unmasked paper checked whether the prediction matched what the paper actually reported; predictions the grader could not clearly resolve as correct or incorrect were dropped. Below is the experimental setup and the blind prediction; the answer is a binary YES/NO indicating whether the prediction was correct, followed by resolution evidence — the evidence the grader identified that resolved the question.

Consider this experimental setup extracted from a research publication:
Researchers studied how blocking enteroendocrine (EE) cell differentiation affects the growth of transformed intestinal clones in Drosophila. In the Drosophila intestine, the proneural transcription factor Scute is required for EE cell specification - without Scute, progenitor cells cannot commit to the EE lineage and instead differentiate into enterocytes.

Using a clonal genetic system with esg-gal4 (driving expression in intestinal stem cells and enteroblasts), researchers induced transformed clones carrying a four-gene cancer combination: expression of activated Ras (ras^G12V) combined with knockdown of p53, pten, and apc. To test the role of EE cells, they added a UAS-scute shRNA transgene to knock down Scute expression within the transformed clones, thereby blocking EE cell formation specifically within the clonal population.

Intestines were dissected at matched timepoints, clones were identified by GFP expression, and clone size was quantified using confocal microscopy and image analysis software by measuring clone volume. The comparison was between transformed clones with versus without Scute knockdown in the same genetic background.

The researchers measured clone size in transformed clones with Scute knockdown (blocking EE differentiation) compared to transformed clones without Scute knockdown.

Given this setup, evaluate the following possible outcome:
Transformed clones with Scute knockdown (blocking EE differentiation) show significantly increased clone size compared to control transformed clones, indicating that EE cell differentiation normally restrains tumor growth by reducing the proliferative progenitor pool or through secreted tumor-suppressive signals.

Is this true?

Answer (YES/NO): NO